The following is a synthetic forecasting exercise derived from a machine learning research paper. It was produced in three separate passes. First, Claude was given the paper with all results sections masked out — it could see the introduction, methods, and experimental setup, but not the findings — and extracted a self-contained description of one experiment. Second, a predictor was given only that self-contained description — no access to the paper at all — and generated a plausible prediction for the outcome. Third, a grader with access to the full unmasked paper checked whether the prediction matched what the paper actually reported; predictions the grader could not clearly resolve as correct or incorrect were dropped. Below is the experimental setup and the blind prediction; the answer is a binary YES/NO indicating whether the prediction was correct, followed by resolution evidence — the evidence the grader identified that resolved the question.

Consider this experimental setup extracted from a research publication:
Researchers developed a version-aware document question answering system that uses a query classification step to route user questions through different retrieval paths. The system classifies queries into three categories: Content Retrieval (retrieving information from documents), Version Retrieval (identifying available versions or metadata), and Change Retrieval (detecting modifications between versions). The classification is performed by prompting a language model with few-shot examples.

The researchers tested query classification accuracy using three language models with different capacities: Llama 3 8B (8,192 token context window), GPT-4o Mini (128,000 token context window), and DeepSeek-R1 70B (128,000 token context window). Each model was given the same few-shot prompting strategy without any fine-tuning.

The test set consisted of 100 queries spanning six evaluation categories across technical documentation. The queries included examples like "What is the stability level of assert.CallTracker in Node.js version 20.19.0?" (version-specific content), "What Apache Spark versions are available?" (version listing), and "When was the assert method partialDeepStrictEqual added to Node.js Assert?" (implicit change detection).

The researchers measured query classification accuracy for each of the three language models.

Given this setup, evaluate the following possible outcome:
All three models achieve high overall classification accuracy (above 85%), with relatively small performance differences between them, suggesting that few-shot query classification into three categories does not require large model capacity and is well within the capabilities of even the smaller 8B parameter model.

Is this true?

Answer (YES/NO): NO